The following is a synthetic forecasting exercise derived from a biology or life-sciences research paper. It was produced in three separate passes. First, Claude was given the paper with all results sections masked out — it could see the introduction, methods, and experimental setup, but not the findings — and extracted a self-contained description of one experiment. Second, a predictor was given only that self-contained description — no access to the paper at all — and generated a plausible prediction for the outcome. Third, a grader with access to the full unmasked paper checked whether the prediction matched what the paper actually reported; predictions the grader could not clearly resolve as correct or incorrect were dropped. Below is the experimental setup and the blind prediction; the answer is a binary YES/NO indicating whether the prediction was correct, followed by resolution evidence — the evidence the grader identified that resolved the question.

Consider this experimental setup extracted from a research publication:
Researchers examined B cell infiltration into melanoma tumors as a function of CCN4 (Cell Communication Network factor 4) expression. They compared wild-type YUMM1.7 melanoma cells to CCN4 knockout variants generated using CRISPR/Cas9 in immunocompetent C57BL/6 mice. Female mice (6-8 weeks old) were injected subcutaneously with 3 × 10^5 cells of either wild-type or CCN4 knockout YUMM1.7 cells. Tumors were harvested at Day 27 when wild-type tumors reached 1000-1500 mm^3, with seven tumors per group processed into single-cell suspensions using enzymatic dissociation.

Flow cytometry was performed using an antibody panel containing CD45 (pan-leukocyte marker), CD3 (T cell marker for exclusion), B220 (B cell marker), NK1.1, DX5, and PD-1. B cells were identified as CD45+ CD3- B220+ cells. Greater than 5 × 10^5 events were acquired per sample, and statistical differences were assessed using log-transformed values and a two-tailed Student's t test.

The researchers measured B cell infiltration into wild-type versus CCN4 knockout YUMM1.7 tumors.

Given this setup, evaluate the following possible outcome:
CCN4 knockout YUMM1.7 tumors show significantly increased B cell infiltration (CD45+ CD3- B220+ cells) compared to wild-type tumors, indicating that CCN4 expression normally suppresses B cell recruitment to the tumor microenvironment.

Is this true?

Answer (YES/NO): NO